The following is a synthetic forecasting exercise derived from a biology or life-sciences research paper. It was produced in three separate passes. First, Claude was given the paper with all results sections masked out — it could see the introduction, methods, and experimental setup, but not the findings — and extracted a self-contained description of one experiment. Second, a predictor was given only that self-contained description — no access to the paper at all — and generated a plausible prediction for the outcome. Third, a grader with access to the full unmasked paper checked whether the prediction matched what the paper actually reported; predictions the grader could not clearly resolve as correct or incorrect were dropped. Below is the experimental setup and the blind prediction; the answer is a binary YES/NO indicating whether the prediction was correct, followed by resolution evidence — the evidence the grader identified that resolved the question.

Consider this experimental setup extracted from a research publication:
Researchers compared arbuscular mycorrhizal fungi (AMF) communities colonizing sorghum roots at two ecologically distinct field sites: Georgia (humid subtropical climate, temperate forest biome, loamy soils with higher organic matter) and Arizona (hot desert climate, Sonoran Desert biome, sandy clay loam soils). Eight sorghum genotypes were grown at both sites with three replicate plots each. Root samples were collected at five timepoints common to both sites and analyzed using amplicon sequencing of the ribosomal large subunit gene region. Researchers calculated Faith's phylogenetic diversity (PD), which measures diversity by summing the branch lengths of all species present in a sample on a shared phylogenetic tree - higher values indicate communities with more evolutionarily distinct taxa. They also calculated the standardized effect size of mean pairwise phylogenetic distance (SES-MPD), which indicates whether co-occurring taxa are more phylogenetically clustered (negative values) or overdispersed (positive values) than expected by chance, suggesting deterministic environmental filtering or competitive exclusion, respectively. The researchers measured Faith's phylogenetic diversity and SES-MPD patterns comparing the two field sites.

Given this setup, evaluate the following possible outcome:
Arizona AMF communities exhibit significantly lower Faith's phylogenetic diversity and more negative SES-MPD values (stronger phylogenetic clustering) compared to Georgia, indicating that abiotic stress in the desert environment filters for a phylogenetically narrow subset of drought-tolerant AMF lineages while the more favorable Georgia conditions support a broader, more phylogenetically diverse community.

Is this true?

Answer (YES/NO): NO